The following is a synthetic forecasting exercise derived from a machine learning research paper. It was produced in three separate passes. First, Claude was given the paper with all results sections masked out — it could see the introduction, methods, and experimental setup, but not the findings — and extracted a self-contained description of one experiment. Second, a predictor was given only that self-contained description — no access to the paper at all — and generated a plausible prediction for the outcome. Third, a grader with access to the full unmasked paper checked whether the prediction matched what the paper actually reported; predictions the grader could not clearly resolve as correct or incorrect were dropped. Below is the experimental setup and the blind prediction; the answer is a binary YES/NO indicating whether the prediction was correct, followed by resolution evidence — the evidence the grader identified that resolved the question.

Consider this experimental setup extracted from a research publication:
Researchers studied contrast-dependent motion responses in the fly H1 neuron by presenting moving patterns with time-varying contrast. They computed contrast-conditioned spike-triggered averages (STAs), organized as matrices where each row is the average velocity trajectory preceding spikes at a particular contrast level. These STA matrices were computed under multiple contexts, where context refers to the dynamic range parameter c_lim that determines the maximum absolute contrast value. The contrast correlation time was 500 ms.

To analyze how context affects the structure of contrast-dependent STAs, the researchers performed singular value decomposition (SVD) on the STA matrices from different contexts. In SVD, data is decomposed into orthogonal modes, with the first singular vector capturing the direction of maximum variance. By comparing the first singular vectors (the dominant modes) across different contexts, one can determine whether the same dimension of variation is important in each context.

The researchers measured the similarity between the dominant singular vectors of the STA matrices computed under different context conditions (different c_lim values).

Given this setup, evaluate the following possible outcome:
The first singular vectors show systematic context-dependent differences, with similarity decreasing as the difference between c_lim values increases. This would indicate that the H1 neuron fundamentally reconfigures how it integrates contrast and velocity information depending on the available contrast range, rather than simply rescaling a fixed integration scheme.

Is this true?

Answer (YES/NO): NO